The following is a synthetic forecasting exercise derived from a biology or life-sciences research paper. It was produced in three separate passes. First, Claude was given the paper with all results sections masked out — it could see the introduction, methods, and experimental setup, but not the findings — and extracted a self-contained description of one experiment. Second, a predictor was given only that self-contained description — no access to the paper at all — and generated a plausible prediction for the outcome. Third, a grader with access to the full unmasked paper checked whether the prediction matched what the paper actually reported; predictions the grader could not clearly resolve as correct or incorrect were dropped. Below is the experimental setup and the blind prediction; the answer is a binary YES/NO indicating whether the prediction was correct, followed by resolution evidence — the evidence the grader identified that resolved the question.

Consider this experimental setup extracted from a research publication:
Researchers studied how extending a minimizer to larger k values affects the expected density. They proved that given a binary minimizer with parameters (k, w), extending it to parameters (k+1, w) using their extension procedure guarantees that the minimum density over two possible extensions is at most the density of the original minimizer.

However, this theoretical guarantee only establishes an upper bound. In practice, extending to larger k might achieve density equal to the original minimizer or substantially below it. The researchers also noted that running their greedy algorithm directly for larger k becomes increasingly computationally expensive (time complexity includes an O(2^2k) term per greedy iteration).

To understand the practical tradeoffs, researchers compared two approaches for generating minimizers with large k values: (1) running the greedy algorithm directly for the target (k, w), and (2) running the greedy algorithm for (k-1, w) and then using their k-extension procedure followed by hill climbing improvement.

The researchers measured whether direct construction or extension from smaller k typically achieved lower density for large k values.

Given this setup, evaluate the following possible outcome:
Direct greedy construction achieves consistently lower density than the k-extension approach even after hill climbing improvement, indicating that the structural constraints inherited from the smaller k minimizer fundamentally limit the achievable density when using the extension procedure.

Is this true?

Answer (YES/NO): NO